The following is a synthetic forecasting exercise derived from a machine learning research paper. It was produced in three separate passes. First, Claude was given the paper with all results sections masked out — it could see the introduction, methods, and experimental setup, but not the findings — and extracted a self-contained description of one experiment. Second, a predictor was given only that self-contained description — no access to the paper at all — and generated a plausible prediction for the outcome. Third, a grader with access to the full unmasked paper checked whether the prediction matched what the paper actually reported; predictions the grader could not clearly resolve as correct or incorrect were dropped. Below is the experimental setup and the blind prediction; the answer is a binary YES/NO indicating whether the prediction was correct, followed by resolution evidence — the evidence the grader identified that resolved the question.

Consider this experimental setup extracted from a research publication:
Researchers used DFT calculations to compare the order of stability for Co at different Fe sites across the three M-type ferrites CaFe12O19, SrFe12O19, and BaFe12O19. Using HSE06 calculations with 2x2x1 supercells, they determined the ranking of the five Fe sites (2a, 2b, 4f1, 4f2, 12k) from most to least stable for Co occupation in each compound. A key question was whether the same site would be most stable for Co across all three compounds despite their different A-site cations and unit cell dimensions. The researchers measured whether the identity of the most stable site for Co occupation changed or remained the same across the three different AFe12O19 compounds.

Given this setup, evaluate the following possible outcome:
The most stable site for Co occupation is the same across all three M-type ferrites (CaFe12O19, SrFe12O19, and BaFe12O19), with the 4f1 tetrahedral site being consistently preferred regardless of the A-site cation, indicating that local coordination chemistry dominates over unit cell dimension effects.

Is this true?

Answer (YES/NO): YES